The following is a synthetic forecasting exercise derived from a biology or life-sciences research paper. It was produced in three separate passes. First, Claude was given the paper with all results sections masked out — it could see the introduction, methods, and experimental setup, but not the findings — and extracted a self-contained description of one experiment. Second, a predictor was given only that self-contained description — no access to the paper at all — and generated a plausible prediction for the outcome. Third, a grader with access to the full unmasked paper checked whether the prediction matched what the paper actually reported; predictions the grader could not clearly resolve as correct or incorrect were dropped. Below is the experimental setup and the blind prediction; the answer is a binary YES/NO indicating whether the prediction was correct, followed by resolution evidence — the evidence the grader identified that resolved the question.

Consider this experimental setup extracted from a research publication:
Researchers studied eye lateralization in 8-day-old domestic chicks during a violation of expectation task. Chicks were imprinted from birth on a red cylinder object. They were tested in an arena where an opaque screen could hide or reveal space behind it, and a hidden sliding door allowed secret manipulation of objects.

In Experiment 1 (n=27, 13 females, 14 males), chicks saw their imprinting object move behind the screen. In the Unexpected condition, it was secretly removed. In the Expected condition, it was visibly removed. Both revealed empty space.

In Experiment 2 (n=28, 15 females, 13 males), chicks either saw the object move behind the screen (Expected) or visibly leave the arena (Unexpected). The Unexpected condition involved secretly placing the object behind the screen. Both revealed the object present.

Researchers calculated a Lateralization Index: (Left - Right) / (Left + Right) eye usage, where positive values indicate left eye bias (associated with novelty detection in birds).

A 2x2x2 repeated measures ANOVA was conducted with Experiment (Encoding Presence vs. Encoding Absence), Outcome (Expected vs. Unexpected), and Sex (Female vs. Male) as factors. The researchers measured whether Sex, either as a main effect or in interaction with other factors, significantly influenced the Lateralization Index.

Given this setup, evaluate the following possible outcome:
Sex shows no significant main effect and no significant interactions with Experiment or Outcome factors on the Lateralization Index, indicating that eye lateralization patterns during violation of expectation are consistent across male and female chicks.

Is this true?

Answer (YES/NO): YES